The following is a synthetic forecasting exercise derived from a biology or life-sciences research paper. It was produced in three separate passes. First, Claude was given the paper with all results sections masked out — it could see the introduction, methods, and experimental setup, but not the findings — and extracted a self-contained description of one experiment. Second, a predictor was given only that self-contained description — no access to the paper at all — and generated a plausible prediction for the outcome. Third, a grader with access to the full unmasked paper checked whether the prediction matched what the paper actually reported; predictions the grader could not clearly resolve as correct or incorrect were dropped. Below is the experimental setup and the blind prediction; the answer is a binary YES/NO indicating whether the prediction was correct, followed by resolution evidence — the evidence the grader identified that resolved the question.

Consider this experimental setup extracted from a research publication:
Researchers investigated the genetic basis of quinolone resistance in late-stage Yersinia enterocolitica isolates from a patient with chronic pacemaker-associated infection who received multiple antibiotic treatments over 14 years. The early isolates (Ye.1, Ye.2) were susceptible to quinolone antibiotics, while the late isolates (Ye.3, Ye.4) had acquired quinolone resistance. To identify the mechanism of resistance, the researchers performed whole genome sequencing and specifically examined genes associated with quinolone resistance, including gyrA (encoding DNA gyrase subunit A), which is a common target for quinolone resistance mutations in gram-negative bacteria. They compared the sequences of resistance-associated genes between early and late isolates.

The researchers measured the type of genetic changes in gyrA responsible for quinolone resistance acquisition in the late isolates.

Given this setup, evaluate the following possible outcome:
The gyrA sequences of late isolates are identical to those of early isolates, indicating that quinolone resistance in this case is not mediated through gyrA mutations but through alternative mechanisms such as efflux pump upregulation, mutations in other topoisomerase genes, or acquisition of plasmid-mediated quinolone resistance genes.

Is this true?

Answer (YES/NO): NO